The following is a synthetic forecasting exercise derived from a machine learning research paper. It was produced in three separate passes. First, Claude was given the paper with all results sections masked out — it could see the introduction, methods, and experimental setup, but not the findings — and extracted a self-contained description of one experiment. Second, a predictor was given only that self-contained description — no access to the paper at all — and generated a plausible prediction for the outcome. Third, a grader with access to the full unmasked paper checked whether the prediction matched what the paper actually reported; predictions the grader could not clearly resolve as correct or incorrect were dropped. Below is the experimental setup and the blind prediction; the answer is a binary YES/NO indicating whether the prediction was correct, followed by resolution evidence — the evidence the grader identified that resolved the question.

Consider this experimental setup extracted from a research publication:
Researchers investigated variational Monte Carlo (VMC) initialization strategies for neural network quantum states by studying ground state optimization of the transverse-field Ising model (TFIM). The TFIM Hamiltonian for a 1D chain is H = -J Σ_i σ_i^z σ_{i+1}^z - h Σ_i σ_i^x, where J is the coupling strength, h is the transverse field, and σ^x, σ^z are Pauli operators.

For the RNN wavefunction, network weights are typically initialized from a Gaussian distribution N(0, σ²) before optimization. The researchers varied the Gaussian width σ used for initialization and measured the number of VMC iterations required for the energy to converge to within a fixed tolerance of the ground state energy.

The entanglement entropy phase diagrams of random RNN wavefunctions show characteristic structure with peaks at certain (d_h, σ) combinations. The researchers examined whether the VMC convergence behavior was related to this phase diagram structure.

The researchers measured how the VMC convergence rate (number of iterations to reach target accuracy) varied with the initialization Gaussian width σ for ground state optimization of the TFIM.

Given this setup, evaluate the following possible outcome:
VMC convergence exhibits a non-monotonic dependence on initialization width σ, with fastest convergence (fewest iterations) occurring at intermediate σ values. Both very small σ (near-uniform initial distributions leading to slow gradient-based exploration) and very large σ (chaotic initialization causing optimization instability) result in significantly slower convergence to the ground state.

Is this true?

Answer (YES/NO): YES